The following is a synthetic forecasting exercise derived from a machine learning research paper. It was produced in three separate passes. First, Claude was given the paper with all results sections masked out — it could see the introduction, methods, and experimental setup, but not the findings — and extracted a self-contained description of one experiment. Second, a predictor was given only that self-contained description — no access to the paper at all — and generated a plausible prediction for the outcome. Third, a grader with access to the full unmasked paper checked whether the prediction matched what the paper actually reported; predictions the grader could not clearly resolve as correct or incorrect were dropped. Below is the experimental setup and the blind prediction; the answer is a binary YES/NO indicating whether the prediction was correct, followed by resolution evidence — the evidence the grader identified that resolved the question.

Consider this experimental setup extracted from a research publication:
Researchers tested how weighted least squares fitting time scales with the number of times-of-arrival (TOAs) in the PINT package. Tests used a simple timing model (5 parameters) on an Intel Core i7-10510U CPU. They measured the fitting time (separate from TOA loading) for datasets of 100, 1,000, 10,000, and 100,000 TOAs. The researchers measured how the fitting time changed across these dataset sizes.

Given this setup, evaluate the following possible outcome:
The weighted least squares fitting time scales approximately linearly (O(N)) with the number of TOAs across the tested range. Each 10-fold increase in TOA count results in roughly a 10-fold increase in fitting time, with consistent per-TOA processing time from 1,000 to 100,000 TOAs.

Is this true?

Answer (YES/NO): NO